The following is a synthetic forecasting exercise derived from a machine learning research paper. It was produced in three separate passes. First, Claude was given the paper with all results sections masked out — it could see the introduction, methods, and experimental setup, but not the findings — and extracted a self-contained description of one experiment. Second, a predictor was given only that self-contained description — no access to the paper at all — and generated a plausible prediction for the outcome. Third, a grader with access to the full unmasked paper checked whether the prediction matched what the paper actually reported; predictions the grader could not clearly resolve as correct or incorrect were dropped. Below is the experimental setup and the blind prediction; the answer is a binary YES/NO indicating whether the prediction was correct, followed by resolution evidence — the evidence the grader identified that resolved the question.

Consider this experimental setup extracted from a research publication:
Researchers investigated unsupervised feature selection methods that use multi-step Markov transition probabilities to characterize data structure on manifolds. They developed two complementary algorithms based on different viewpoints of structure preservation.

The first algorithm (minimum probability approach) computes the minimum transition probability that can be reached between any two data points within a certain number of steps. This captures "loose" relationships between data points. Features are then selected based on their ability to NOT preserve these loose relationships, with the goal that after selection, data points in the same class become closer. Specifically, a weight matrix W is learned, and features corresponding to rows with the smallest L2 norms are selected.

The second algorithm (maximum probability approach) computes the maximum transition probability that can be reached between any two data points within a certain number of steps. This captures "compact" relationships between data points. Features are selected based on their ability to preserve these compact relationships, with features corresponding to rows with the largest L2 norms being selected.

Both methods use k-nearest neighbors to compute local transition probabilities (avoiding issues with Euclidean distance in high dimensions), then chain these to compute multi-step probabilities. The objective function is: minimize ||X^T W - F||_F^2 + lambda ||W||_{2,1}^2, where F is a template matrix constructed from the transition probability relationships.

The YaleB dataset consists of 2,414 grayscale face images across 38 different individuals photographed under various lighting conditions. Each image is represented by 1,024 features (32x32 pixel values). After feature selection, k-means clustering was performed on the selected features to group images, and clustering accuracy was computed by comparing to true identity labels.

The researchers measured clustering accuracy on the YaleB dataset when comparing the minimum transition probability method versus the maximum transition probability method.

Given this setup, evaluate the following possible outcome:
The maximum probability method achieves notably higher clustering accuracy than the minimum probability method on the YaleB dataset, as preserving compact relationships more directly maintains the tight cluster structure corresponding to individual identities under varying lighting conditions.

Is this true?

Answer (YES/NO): NO